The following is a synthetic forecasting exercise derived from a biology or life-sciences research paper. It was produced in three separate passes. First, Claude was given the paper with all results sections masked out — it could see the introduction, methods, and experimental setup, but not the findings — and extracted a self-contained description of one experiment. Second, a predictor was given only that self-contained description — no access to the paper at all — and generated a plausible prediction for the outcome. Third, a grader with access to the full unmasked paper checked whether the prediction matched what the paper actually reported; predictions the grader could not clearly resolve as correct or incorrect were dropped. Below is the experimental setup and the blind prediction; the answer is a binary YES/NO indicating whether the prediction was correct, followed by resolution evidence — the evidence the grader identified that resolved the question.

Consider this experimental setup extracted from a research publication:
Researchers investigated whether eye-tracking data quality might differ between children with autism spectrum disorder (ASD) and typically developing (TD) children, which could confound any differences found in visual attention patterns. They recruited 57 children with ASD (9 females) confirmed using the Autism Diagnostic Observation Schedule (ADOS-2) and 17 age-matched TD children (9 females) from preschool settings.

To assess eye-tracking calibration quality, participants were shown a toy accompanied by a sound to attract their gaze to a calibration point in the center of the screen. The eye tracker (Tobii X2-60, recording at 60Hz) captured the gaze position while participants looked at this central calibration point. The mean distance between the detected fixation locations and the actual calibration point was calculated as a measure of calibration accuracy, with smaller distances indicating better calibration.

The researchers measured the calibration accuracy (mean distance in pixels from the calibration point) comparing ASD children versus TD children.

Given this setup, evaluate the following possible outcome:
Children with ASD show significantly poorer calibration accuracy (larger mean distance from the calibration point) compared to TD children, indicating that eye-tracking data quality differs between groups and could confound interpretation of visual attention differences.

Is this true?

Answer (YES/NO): NO